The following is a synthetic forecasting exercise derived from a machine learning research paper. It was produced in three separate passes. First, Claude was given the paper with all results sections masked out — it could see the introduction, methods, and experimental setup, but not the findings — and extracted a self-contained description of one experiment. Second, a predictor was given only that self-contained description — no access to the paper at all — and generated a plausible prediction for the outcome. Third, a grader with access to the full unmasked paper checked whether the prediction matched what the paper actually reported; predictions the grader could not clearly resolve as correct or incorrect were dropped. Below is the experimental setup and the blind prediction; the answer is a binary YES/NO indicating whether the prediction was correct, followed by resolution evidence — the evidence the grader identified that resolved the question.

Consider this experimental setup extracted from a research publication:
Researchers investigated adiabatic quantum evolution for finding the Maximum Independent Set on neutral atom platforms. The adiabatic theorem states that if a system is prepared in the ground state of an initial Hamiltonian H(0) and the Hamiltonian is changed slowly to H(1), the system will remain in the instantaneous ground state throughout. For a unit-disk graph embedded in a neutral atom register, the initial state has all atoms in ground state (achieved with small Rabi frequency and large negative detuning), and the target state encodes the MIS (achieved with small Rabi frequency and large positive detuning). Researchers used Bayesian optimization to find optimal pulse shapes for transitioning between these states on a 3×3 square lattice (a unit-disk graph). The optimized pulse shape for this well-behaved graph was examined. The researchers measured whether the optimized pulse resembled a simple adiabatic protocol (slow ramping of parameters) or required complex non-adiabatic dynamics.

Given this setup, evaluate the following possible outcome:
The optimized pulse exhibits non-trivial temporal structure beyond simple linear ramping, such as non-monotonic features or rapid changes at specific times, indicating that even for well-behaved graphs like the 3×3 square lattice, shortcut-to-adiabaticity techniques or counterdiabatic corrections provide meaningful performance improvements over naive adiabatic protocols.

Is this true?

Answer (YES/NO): NO